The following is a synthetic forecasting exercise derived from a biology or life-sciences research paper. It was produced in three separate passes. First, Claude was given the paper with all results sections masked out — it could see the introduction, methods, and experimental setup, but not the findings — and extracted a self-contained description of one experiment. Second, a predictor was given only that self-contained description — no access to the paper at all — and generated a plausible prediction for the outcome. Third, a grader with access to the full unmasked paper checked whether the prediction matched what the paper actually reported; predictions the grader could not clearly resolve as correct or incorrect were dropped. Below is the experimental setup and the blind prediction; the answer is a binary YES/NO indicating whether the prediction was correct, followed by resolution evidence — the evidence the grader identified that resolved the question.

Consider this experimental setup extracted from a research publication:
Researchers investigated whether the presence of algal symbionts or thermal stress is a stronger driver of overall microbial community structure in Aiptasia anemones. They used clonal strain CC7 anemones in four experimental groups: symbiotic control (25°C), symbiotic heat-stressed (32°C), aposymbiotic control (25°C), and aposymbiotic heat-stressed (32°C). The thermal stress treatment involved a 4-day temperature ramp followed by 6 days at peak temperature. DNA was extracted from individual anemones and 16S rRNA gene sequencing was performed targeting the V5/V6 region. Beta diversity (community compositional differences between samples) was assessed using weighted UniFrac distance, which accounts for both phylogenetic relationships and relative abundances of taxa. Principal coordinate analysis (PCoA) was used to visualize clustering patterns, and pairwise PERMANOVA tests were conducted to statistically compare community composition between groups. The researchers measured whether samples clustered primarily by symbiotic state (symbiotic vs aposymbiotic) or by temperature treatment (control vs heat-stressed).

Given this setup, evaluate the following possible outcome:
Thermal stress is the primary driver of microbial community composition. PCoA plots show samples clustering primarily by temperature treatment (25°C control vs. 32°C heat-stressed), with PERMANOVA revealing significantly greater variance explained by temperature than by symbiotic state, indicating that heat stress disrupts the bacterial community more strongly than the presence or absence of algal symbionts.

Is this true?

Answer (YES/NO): YES